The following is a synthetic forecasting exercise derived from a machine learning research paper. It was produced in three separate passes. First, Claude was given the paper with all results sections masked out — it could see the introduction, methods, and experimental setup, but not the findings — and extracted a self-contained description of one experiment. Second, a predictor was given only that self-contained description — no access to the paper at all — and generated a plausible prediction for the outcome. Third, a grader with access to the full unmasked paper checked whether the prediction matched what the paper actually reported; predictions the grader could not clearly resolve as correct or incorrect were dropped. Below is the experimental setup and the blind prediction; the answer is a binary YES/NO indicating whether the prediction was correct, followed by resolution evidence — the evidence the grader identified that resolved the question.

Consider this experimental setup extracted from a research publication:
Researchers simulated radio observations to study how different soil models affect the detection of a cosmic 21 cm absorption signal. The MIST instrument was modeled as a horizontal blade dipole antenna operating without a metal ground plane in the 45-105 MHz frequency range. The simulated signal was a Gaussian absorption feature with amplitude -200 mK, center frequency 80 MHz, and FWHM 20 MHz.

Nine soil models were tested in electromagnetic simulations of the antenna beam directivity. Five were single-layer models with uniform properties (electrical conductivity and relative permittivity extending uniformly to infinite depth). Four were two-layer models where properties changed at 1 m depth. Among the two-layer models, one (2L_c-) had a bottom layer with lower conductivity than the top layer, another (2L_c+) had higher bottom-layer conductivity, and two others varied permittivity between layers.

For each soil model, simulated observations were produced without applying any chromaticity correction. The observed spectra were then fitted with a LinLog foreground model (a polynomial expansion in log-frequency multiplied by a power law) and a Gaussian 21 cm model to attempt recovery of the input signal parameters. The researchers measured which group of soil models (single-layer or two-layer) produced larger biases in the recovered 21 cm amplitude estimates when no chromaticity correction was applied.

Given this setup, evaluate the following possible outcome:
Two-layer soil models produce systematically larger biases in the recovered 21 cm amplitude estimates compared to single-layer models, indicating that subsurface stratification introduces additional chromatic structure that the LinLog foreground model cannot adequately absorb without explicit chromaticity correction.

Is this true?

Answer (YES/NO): YES